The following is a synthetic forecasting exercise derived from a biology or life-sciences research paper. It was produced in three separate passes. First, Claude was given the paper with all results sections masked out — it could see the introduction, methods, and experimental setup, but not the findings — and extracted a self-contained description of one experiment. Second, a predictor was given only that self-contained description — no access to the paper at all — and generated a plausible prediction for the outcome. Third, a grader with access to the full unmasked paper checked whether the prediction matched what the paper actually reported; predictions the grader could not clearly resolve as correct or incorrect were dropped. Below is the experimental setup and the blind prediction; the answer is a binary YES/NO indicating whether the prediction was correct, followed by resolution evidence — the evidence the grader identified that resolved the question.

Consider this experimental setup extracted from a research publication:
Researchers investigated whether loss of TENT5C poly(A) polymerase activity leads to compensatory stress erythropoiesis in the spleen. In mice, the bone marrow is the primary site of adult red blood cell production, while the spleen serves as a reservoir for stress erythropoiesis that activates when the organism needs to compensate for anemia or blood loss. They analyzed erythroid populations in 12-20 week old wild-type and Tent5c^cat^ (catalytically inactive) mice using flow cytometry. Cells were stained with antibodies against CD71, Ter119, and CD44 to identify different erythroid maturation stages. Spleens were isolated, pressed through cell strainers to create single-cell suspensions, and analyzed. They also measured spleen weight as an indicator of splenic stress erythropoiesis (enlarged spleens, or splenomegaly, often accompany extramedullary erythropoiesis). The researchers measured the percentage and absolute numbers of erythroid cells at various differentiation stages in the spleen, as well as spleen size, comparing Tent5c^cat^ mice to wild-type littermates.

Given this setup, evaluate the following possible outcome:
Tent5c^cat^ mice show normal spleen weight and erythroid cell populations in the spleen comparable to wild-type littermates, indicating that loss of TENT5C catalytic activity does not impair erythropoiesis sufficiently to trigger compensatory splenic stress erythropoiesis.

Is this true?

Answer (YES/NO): NO